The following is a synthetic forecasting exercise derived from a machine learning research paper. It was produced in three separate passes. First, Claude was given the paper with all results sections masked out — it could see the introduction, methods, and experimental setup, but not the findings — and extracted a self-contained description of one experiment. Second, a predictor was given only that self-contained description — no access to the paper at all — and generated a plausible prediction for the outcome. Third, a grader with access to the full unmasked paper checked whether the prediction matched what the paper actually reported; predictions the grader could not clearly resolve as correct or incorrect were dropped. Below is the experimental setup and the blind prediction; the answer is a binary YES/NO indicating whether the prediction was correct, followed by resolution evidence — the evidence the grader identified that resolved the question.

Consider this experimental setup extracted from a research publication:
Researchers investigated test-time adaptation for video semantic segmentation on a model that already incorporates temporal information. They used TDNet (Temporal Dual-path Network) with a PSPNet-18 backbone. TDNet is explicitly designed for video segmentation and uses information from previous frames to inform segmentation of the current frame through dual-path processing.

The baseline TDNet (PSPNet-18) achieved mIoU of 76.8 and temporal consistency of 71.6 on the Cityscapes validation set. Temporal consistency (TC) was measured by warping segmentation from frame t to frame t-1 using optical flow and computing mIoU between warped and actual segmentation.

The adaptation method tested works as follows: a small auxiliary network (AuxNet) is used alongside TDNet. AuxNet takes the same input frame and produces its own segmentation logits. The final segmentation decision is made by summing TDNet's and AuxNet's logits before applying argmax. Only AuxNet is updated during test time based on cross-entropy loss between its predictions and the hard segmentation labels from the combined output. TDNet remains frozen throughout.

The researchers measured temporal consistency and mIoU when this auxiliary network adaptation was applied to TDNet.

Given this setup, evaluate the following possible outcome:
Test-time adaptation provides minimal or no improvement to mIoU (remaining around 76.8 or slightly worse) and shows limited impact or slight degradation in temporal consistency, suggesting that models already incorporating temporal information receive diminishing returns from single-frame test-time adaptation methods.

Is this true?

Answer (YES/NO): NO